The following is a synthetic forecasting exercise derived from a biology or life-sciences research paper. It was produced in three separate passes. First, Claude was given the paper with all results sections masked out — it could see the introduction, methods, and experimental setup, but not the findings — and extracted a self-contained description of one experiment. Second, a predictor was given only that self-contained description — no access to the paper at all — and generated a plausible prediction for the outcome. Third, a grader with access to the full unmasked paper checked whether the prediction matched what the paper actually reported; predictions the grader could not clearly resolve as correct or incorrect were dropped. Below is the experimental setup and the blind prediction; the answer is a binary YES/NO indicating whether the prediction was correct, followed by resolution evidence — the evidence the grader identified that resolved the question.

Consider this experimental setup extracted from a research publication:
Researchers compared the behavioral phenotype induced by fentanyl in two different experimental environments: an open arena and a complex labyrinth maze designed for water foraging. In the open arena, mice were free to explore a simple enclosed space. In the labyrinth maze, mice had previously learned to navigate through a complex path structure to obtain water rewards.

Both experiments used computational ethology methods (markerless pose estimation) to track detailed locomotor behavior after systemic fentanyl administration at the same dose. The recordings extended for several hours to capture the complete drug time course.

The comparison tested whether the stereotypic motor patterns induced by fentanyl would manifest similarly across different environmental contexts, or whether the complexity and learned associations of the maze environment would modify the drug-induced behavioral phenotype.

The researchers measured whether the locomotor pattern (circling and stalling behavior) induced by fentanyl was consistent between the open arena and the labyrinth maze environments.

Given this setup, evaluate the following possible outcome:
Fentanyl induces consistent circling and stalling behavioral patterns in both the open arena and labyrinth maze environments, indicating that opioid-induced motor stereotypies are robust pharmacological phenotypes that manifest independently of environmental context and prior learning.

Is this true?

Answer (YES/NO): YES